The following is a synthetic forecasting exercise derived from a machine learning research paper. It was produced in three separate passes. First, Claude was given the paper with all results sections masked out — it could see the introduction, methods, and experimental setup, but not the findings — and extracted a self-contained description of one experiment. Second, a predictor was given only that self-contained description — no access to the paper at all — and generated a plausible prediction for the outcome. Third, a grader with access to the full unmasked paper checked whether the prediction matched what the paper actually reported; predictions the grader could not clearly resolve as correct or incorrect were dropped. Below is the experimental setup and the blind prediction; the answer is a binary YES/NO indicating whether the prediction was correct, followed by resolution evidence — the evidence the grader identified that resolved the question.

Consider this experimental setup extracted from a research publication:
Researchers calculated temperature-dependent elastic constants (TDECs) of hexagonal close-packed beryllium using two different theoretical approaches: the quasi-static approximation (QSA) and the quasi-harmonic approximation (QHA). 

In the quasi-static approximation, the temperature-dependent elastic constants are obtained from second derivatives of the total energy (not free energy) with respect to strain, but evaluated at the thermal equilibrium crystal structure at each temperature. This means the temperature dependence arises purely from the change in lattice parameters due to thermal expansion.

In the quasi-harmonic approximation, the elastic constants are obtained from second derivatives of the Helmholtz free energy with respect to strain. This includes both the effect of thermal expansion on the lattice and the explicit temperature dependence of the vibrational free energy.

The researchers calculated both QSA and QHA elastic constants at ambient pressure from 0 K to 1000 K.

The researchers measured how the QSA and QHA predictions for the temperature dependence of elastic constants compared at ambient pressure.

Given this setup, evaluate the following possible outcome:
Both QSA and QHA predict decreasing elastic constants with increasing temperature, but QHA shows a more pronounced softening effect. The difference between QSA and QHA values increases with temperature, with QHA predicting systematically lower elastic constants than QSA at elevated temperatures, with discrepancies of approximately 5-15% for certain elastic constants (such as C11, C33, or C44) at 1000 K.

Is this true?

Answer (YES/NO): NO